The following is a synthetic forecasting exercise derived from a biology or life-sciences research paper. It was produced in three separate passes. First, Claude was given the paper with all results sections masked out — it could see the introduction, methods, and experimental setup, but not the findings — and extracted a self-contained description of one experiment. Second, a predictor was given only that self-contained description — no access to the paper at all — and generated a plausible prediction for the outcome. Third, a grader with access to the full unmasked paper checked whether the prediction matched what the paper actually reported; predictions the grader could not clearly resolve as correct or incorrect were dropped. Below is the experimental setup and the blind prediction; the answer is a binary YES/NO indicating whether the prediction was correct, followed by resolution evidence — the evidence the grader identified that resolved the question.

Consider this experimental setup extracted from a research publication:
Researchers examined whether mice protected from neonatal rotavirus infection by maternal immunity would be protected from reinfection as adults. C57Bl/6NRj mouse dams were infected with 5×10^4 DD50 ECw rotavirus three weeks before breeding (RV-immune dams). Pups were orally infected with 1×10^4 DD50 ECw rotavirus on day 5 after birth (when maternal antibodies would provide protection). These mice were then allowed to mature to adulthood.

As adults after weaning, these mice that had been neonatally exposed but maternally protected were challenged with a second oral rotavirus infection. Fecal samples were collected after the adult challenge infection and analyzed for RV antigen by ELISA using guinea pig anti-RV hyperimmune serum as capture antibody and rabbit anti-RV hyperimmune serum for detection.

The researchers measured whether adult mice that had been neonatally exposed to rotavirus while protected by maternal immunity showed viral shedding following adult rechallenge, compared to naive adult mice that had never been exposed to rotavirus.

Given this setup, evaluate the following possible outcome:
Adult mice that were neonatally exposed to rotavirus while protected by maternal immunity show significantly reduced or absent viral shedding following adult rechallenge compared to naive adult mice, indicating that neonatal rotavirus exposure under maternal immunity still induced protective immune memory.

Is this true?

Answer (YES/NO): YES